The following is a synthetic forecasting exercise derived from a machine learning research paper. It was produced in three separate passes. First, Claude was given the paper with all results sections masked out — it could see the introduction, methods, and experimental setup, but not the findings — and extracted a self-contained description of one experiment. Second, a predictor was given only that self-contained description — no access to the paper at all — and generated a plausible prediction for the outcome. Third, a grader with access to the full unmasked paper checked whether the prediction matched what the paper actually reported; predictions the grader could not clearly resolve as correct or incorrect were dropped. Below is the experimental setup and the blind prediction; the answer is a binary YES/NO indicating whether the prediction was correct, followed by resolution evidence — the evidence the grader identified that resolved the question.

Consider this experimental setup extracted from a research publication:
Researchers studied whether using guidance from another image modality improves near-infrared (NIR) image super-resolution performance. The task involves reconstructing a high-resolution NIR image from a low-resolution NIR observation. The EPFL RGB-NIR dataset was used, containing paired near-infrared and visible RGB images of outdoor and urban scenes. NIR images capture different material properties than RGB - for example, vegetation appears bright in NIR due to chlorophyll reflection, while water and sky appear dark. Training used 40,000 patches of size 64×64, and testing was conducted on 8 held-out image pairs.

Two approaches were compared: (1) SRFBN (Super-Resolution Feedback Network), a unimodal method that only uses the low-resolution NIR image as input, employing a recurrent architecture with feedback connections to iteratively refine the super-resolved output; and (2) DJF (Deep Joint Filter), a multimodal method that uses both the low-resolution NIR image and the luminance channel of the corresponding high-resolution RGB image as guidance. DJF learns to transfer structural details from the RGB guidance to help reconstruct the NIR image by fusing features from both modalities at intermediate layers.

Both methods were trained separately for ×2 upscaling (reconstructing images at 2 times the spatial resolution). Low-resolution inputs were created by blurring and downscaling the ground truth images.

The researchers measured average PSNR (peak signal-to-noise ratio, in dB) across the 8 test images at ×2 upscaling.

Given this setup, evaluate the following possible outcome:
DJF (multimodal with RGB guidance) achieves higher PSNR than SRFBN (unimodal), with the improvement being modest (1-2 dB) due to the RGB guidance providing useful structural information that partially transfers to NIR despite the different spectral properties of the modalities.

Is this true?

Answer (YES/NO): NO